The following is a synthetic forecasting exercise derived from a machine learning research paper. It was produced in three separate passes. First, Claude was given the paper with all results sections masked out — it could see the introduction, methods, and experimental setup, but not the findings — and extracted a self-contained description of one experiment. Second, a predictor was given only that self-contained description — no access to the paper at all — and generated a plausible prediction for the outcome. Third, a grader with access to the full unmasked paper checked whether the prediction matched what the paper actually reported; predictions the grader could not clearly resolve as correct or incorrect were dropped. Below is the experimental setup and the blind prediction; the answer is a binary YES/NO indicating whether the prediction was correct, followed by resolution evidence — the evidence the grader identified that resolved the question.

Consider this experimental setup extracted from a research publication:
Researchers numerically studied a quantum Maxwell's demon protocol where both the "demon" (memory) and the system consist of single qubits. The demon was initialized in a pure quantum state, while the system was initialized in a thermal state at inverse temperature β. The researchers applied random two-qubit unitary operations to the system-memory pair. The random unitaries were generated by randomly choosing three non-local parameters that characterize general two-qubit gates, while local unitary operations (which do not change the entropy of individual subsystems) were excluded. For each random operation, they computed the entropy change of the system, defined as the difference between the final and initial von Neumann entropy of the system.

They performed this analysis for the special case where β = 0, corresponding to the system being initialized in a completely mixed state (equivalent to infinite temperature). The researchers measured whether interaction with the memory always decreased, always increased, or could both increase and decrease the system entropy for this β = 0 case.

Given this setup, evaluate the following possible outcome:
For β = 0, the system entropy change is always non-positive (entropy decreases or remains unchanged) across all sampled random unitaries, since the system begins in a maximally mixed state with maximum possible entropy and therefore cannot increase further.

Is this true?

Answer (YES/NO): YES